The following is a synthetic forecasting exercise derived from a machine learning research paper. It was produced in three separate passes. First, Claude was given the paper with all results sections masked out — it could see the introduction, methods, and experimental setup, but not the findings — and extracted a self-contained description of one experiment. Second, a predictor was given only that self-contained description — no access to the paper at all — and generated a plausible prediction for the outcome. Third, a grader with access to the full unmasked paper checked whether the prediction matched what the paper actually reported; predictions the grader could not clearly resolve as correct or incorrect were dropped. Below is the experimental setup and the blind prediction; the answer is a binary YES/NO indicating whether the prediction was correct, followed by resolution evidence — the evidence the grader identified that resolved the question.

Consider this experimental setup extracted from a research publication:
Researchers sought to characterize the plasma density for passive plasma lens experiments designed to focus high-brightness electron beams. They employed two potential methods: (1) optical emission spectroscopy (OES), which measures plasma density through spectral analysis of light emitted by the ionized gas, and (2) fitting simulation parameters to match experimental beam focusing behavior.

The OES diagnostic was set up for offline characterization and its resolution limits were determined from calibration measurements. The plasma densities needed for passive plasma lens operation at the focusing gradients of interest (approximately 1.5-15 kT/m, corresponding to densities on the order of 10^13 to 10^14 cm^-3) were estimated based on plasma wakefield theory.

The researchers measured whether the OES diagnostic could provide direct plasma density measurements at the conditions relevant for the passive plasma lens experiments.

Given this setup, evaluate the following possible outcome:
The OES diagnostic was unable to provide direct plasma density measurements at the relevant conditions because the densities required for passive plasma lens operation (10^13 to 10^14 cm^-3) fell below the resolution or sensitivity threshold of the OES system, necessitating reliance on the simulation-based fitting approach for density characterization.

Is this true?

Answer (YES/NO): YES